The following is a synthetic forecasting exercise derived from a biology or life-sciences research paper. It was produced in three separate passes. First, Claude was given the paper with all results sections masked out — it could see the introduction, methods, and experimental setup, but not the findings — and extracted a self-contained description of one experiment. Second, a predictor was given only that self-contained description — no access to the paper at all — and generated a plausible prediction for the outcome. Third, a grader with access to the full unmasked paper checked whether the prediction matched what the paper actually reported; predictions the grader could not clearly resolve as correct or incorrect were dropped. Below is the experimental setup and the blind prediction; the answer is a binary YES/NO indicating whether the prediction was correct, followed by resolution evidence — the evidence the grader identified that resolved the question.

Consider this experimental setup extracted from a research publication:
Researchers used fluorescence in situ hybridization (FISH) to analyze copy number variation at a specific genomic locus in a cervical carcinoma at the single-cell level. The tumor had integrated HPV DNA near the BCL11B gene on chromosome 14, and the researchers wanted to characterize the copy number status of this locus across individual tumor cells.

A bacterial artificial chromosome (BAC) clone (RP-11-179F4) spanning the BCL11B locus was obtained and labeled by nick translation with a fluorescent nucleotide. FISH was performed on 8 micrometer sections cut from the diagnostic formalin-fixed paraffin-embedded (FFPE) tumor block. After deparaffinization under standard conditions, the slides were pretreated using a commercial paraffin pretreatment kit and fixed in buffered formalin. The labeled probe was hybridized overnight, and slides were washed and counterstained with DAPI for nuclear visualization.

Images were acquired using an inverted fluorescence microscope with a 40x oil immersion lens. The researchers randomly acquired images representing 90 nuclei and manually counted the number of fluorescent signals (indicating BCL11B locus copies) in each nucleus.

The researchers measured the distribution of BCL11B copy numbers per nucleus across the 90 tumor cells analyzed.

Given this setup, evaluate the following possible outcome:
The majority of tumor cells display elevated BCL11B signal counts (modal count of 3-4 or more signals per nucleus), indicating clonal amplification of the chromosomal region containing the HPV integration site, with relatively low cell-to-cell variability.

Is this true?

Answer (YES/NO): NO